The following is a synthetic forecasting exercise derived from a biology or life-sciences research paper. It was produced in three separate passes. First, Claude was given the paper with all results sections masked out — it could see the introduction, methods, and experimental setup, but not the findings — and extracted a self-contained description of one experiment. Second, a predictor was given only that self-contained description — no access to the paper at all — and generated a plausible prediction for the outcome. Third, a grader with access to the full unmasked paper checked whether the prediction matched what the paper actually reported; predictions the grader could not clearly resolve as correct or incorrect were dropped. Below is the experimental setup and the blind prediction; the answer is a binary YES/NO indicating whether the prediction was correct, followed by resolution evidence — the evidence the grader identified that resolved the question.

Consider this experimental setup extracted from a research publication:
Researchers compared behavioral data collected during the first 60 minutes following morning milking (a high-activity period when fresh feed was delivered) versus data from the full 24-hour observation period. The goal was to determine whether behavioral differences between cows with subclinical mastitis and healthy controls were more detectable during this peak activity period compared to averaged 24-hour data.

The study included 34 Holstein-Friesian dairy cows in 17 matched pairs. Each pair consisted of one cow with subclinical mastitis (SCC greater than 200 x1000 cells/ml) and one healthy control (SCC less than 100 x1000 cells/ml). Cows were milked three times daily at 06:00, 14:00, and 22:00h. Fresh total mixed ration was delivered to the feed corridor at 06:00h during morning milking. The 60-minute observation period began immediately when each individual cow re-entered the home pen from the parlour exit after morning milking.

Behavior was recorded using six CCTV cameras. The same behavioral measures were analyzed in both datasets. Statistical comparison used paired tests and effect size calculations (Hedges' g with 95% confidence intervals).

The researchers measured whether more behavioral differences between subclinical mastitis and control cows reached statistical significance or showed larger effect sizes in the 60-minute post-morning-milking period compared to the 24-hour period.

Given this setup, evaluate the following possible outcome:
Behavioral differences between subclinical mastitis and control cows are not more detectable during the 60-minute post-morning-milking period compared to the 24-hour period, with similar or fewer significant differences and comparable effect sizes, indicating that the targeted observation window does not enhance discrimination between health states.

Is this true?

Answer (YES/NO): NO